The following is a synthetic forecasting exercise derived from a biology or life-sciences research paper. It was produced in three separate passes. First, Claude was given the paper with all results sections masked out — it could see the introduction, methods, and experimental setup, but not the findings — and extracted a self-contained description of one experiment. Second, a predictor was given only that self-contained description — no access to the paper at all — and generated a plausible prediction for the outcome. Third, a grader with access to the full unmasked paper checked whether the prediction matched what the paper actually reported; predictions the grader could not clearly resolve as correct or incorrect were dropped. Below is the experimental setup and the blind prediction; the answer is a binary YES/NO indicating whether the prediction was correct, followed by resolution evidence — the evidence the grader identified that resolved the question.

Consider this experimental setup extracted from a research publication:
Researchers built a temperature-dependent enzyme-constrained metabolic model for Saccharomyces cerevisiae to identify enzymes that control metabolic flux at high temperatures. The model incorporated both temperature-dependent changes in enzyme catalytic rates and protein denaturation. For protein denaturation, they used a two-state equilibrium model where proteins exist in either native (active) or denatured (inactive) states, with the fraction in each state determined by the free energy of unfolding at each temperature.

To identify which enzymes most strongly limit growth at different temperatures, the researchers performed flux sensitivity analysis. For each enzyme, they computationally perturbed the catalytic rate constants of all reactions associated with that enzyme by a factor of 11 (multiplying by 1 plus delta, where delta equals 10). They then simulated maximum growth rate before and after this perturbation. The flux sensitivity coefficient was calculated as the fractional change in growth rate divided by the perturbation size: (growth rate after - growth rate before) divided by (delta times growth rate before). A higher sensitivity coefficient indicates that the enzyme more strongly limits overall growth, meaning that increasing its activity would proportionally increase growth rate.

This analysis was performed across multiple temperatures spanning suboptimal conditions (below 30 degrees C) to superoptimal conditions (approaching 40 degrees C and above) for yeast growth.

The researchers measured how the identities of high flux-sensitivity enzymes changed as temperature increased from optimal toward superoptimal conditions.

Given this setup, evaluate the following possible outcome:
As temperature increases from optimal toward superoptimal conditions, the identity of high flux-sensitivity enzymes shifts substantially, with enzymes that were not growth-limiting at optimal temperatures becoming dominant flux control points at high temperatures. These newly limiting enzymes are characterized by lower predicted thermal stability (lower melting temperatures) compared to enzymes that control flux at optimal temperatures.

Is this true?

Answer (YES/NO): YES